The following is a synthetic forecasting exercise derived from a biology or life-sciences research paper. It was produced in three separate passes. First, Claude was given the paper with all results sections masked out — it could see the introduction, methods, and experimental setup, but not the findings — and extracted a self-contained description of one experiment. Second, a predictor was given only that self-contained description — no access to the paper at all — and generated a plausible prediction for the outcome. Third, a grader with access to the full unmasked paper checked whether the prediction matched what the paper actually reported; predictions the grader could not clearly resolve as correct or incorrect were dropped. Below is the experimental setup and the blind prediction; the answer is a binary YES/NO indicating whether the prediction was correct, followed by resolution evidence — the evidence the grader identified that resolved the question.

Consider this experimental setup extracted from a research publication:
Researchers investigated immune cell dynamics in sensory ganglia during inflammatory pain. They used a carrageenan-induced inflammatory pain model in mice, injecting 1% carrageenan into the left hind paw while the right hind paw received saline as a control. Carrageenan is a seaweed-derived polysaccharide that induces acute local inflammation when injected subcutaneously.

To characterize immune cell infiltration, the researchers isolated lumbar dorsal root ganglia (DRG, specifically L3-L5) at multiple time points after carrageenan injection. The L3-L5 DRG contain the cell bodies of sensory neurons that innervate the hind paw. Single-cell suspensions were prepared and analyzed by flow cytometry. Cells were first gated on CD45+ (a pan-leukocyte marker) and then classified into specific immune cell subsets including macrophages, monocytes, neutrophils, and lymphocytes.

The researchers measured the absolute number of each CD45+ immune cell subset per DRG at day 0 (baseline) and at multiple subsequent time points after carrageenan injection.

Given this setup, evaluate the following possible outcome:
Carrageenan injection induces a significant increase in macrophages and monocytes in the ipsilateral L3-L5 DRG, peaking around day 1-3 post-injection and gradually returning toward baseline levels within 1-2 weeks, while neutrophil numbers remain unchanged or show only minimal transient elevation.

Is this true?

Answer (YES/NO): NO